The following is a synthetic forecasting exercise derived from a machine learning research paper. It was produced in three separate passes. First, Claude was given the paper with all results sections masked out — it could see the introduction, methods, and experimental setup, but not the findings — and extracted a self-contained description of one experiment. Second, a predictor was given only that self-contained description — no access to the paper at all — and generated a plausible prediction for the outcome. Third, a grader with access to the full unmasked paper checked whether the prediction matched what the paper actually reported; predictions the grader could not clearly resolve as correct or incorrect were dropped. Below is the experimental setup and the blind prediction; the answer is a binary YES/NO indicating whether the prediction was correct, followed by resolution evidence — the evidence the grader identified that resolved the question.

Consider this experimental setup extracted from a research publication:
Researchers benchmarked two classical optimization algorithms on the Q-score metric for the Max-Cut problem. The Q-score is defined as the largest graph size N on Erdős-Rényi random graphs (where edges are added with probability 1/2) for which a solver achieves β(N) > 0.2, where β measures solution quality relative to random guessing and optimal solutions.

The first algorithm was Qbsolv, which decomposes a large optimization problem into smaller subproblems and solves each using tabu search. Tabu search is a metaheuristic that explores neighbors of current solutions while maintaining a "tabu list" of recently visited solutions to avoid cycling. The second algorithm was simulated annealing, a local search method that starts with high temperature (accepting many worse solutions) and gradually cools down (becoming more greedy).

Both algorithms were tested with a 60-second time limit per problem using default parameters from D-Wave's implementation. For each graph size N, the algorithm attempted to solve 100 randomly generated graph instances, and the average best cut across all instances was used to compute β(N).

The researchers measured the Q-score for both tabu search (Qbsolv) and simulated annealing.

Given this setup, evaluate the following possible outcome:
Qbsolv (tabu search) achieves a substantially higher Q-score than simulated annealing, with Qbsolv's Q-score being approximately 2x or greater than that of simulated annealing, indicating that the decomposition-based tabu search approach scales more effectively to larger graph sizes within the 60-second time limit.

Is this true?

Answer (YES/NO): NO